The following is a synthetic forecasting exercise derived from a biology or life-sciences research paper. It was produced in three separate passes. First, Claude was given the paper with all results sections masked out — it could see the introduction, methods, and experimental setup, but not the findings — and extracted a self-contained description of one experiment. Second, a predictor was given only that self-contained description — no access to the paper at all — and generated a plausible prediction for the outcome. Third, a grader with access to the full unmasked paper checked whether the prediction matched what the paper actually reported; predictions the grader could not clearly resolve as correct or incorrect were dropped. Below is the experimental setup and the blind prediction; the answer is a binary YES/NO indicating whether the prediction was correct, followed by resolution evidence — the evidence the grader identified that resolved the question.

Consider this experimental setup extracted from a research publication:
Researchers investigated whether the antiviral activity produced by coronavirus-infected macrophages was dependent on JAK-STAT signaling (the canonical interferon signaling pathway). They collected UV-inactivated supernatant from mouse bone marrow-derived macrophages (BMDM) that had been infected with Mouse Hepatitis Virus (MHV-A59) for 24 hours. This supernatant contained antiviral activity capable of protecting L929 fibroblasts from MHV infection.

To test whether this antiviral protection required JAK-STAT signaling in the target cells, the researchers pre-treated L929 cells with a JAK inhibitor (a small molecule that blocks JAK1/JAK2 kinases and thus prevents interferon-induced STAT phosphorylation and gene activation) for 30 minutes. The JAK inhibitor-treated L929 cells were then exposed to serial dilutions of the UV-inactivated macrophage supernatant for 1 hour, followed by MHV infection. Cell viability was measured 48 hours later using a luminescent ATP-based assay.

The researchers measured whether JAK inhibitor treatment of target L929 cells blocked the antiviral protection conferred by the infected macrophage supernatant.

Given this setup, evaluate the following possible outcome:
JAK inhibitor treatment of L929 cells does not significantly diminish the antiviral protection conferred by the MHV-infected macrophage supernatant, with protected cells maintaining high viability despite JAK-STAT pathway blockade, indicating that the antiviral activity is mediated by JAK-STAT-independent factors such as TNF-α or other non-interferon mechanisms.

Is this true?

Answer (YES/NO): NO